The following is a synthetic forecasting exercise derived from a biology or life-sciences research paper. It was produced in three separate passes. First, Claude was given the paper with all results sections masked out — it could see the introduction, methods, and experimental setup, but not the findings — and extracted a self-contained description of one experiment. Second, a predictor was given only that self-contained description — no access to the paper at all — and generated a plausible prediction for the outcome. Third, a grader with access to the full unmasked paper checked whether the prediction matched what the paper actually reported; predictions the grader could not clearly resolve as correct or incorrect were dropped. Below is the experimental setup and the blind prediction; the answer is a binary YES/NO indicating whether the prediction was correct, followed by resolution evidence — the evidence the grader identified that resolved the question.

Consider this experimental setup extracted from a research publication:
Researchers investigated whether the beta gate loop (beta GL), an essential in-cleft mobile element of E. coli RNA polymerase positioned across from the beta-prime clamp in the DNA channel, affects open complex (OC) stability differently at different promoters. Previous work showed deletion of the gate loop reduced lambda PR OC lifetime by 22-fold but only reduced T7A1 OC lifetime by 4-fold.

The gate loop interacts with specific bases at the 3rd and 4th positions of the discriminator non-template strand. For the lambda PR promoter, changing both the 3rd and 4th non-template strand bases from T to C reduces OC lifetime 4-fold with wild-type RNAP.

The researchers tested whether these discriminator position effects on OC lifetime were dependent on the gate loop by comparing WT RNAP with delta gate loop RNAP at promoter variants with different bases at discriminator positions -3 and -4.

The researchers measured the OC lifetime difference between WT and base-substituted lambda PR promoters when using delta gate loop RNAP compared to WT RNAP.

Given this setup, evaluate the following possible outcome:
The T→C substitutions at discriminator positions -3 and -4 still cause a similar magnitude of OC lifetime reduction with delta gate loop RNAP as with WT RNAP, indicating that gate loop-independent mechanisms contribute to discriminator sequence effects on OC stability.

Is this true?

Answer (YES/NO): NO